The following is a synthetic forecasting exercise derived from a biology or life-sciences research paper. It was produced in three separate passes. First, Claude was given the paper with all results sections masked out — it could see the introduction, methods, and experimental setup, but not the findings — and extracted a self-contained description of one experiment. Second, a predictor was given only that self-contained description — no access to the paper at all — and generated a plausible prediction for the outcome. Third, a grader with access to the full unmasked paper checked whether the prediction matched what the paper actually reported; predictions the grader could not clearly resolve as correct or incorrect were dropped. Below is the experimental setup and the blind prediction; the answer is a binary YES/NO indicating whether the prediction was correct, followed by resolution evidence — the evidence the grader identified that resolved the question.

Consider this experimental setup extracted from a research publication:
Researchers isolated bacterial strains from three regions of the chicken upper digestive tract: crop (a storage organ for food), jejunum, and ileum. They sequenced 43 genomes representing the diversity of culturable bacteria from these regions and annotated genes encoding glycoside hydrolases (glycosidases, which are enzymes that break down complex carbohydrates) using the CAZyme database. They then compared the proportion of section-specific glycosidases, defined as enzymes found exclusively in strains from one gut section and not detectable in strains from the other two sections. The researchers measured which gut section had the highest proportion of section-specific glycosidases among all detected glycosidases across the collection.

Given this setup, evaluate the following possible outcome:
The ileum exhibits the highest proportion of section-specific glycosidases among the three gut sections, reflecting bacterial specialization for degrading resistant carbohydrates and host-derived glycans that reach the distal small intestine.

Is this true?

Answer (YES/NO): NO